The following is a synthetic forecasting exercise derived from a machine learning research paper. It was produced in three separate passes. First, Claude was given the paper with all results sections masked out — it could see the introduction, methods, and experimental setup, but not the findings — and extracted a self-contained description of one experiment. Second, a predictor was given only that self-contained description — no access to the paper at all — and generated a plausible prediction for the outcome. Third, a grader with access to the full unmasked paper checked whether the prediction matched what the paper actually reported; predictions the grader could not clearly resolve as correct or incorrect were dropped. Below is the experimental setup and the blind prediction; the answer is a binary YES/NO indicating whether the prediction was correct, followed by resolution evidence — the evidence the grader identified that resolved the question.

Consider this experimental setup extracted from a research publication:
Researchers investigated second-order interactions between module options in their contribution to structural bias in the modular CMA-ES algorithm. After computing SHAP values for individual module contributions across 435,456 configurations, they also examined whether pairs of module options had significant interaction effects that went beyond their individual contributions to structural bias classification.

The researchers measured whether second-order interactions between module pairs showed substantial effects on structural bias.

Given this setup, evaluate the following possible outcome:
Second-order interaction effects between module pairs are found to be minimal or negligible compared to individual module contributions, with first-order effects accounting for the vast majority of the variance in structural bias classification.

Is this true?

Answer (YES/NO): YES